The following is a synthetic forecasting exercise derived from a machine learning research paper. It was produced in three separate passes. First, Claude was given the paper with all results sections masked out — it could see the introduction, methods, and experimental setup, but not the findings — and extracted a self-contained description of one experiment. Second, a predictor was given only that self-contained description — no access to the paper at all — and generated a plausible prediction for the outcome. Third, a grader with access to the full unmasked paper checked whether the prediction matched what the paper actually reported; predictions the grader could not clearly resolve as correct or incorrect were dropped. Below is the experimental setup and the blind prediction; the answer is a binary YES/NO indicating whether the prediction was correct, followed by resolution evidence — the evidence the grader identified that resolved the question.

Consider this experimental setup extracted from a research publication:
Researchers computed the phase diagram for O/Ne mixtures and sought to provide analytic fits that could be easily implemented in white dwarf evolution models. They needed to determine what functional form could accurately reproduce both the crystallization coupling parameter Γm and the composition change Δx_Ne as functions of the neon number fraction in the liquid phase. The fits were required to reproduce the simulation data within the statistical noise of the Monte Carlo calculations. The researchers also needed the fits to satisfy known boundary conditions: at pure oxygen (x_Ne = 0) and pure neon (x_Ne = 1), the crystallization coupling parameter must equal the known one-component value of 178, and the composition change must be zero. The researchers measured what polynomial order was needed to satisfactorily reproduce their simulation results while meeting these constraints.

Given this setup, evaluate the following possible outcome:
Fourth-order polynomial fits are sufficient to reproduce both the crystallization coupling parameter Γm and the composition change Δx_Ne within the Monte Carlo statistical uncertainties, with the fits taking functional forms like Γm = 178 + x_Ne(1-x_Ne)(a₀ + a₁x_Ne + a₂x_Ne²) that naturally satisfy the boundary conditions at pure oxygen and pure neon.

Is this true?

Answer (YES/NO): NO